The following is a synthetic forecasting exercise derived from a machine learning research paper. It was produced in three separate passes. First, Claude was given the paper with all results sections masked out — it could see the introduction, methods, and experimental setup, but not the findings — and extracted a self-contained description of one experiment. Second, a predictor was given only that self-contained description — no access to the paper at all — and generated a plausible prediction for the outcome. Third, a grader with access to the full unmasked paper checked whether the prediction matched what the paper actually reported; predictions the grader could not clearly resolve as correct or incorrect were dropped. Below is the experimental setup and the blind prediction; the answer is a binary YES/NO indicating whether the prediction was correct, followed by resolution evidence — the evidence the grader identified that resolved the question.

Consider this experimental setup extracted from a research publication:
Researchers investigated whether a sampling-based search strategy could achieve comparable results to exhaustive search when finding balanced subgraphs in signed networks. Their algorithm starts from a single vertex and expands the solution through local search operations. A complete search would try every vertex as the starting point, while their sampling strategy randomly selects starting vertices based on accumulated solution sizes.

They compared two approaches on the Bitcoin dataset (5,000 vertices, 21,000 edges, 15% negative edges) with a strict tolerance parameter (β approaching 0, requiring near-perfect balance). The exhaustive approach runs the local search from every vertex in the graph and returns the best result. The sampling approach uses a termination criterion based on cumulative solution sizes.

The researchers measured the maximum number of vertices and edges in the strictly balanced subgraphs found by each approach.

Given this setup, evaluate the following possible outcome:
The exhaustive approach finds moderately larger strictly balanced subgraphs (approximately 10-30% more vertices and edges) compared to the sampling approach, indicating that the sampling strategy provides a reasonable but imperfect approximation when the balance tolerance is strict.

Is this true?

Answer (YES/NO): NO